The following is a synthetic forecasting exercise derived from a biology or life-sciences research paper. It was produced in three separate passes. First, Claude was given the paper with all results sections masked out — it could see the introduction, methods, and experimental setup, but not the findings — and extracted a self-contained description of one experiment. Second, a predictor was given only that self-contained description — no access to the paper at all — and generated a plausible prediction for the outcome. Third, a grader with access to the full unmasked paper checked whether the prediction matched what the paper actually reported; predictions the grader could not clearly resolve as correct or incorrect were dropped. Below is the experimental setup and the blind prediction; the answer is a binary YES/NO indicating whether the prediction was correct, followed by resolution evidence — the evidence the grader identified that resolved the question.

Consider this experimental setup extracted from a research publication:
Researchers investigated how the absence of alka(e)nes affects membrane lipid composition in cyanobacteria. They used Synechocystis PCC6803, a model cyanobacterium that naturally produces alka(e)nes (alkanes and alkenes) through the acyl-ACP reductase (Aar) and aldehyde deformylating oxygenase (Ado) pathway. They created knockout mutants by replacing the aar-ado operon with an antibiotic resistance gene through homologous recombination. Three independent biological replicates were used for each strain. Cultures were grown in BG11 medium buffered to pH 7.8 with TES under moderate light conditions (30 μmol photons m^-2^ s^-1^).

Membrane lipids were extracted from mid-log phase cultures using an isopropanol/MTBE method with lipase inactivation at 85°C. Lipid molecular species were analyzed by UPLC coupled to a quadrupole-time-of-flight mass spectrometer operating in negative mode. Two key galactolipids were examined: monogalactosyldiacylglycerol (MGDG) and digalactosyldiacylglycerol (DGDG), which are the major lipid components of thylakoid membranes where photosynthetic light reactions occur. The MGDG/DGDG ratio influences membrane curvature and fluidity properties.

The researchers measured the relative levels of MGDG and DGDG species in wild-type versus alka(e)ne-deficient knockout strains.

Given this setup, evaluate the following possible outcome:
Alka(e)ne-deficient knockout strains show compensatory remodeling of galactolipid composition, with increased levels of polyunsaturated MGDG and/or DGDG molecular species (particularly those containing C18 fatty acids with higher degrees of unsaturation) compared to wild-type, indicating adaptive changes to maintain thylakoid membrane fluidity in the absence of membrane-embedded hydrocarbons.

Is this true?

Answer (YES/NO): NO